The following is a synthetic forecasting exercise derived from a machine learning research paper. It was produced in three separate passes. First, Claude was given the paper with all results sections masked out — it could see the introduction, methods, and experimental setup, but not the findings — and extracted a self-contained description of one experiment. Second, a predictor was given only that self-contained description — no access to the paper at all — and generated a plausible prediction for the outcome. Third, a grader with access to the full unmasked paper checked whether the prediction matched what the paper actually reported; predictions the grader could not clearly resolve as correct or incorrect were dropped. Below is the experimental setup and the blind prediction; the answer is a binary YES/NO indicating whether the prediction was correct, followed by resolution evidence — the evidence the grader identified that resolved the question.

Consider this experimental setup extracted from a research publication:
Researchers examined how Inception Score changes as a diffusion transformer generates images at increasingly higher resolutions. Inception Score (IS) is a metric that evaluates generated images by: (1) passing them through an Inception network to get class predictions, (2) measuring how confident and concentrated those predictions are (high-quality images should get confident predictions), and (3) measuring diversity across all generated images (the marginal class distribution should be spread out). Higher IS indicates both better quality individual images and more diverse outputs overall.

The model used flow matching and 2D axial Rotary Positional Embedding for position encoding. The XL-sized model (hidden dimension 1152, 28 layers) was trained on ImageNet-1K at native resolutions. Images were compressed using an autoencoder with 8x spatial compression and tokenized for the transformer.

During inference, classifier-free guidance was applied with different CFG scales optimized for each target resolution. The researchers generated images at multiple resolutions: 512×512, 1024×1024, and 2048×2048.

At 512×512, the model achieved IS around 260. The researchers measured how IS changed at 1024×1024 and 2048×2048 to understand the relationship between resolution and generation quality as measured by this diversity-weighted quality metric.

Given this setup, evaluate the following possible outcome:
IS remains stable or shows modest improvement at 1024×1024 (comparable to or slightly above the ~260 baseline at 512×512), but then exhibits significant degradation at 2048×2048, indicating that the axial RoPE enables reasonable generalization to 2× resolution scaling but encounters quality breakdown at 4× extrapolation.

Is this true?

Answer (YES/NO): NO